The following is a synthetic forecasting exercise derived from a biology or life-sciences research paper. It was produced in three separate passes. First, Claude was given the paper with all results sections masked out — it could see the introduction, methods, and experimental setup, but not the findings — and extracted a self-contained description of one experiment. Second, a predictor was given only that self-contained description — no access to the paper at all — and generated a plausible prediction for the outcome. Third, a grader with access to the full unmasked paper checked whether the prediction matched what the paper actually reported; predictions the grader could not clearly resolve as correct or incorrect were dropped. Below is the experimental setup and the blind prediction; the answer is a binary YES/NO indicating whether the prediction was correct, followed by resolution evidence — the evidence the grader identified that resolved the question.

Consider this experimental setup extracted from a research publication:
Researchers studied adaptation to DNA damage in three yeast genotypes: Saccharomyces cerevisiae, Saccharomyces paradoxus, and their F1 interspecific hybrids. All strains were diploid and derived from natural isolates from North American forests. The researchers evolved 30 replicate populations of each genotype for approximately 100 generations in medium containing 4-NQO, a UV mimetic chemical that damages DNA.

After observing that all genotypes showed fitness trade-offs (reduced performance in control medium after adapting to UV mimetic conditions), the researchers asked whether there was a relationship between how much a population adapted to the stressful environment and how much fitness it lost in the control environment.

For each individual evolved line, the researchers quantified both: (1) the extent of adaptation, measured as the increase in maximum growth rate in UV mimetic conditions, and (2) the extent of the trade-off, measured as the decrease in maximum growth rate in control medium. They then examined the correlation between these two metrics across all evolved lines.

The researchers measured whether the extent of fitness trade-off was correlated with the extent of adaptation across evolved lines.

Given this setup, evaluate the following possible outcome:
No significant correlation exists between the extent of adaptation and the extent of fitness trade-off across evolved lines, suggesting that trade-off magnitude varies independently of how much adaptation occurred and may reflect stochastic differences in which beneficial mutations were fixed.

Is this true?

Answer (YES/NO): NO